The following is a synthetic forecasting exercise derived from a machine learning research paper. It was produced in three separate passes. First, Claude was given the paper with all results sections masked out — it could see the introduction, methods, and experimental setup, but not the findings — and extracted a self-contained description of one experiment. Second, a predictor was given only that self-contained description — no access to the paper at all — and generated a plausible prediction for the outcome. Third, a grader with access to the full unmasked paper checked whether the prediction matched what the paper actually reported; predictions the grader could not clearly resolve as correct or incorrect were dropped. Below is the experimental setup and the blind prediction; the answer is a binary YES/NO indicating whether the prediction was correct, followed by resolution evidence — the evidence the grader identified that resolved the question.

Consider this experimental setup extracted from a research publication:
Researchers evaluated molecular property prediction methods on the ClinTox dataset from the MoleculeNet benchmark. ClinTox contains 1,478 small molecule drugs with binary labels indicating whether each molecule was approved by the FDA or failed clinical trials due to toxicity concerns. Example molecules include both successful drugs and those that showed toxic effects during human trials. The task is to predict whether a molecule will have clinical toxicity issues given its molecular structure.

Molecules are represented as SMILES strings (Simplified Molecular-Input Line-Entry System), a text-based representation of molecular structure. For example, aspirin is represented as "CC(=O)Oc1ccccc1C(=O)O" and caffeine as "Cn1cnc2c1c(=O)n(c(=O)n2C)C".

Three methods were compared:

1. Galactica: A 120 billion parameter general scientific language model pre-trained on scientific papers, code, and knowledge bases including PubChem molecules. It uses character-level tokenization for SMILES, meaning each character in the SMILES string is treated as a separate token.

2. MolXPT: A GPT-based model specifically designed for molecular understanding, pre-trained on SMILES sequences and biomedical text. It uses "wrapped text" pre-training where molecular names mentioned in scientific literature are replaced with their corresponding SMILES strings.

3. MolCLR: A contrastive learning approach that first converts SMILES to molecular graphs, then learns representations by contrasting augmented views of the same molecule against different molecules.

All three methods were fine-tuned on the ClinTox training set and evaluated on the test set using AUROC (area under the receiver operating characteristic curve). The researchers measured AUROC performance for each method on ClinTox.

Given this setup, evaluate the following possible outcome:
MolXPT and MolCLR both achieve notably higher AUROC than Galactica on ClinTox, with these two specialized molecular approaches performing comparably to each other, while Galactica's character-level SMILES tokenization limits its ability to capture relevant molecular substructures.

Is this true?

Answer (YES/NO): NO